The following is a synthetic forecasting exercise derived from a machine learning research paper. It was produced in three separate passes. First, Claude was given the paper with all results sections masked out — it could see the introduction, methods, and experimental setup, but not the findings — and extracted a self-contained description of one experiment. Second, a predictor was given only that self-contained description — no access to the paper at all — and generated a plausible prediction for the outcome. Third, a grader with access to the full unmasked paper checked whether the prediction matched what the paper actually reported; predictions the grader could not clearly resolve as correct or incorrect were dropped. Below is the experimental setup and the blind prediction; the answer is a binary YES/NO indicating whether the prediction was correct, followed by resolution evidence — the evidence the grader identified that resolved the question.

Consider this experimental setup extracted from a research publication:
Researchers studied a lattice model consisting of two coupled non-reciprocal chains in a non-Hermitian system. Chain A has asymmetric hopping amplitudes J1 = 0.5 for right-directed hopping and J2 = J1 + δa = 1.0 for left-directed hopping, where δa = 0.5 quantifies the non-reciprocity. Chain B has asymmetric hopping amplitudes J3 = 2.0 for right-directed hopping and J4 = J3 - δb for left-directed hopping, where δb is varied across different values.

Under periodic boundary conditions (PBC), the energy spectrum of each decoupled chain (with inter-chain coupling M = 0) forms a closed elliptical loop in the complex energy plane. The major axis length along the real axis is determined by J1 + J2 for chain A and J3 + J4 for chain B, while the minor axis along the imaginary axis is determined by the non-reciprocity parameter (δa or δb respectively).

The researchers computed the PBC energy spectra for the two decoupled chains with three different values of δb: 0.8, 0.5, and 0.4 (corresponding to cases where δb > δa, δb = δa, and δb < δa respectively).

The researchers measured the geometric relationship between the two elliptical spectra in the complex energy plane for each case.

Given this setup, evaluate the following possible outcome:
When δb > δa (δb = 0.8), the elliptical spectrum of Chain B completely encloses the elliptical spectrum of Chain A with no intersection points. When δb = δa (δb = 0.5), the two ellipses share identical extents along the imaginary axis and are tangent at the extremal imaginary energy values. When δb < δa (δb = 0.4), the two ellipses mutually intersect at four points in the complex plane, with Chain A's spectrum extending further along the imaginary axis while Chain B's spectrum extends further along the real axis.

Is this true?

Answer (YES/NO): YES